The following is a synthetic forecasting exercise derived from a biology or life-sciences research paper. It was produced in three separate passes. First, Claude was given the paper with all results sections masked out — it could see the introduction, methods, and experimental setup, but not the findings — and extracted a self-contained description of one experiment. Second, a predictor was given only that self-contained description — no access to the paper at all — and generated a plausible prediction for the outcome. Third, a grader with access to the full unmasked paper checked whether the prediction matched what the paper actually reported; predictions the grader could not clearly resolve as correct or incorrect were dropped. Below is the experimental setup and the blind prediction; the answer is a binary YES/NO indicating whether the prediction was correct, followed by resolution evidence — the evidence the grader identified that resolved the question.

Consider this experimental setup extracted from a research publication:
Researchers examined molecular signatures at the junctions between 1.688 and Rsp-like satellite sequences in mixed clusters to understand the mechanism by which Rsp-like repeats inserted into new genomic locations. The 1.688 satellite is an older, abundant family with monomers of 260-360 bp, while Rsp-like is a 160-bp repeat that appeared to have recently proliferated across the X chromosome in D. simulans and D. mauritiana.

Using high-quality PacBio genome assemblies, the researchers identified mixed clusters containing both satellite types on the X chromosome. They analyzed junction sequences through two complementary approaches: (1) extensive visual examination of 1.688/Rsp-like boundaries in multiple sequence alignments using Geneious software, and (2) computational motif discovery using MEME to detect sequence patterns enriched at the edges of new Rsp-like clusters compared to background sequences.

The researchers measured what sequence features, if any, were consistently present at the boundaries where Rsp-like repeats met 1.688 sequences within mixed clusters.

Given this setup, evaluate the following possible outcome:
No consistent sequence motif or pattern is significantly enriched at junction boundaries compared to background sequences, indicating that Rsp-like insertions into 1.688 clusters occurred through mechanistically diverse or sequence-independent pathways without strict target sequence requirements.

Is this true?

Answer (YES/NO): NO